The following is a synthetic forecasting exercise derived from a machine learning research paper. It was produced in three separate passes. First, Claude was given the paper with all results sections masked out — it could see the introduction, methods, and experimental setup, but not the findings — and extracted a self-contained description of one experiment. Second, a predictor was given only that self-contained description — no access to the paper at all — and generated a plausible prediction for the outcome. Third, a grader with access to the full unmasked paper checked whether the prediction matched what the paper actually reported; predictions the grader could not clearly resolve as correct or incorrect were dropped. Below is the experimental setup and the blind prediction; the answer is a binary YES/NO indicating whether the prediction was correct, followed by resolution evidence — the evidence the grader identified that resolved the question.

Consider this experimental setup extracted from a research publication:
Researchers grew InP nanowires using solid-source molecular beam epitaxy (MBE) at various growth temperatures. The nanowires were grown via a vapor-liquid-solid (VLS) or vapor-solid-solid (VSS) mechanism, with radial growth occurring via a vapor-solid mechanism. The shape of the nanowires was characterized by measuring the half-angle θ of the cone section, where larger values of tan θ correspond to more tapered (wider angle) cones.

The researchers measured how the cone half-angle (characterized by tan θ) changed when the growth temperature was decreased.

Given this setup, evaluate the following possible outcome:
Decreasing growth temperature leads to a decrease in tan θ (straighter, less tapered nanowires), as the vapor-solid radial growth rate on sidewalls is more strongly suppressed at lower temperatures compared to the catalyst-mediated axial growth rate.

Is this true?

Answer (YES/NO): NO